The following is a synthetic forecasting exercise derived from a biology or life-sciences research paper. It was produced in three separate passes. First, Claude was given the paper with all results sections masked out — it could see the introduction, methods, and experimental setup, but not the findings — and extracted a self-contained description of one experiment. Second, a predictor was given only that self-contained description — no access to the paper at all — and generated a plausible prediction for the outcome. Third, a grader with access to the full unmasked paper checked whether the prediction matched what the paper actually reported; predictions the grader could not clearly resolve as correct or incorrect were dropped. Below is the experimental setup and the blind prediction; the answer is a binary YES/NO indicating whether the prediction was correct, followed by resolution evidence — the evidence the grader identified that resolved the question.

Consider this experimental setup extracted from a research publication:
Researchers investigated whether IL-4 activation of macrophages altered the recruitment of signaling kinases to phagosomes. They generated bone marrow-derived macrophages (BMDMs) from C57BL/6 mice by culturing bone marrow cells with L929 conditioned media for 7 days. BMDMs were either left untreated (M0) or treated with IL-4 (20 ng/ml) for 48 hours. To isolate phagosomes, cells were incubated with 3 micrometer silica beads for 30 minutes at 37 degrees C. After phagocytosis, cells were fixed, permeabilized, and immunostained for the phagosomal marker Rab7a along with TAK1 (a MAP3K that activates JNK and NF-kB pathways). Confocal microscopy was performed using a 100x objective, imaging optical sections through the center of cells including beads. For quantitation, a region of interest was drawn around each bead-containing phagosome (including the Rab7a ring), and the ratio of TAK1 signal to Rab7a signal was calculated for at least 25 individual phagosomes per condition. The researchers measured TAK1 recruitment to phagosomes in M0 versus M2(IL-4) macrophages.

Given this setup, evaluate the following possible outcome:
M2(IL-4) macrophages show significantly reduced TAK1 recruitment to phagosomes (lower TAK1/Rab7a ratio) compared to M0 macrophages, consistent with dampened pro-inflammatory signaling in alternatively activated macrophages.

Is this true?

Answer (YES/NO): NO